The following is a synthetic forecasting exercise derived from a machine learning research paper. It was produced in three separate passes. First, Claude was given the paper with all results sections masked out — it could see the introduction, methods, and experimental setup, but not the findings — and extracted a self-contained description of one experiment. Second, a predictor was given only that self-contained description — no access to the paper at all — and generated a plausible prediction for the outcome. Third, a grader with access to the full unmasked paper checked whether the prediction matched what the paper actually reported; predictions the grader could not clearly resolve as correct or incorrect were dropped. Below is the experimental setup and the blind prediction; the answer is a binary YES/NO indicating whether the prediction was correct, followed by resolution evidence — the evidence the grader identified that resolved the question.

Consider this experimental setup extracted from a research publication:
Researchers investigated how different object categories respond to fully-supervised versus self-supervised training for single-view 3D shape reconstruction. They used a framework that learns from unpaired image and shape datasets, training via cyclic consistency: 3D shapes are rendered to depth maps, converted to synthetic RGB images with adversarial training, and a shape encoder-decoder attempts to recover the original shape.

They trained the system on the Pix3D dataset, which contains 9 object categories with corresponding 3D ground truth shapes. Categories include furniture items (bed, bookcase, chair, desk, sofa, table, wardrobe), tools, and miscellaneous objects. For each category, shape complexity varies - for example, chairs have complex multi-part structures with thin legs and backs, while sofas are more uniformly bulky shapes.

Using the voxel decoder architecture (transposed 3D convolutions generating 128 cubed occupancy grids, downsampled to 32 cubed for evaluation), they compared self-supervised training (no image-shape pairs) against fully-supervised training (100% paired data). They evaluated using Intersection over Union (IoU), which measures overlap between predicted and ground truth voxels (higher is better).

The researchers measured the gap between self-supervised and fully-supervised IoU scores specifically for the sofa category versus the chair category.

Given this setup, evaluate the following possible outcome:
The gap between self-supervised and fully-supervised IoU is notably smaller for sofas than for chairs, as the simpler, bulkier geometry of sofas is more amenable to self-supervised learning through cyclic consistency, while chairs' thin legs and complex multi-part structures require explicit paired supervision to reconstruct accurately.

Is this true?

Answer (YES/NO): NO